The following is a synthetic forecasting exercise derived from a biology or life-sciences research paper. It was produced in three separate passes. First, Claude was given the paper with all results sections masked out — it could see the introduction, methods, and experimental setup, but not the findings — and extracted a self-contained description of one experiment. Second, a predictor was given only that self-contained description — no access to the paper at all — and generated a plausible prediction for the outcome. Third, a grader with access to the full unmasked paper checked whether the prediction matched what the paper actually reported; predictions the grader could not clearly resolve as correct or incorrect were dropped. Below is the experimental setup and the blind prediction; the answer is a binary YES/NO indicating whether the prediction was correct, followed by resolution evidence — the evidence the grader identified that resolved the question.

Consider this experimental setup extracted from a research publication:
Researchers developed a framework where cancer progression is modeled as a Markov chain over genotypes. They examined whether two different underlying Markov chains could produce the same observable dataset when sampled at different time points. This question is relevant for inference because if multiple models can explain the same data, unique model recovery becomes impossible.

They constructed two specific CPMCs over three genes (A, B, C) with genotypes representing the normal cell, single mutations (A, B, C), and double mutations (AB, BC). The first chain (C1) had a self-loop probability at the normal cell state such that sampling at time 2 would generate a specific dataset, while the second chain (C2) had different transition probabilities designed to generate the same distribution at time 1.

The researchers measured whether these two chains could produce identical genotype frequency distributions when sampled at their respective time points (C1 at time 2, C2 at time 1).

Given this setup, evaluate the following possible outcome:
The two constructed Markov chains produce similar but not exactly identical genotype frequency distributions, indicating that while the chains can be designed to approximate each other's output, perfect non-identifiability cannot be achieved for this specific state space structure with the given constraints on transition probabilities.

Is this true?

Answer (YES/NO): NO